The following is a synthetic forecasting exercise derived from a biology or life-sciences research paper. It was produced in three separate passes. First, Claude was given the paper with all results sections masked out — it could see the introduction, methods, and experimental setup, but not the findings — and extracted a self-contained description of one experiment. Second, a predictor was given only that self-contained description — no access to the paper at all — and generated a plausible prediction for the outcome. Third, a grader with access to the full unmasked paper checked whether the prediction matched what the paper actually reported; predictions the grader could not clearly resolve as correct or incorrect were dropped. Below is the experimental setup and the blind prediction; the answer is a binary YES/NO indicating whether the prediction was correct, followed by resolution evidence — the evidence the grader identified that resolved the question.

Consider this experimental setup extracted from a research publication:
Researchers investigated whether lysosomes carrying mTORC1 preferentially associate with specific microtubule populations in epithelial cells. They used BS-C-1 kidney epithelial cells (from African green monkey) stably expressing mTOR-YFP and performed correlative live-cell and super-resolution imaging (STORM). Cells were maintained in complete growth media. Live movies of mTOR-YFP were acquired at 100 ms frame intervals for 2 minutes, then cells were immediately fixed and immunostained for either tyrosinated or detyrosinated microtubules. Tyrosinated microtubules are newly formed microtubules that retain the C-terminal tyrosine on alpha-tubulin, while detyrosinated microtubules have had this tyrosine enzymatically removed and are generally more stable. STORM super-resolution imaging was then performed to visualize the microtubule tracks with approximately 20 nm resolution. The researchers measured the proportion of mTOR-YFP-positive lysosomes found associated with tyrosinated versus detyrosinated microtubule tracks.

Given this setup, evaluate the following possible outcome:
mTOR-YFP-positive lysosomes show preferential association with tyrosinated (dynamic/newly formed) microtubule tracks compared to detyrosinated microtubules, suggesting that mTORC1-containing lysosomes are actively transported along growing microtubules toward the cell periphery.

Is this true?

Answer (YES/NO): YES